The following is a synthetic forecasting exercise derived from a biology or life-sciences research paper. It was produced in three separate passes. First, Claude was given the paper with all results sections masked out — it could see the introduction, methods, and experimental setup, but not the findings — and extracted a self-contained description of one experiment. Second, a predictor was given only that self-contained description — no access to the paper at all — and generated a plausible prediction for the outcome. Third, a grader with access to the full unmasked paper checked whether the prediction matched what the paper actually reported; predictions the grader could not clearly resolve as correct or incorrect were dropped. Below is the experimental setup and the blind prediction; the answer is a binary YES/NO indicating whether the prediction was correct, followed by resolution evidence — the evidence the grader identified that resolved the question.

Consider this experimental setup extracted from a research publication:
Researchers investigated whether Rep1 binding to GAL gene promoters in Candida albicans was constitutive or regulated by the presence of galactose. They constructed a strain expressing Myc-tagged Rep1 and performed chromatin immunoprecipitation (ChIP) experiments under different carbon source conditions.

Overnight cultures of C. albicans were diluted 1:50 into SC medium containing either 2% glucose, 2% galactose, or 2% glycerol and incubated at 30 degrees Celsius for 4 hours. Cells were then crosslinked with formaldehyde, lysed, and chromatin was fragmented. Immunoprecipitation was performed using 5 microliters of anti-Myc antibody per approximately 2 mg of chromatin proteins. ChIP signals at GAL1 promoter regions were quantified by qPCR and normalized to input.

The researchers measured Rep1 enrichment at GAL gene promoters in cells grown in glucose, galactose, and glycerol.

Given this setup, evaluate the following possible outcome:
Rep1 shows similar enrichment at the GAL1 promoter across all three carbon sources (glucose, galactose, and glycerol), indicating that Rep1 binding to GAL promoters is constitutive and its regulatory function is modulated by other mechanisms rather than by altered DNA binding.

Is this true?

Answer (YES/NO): YES